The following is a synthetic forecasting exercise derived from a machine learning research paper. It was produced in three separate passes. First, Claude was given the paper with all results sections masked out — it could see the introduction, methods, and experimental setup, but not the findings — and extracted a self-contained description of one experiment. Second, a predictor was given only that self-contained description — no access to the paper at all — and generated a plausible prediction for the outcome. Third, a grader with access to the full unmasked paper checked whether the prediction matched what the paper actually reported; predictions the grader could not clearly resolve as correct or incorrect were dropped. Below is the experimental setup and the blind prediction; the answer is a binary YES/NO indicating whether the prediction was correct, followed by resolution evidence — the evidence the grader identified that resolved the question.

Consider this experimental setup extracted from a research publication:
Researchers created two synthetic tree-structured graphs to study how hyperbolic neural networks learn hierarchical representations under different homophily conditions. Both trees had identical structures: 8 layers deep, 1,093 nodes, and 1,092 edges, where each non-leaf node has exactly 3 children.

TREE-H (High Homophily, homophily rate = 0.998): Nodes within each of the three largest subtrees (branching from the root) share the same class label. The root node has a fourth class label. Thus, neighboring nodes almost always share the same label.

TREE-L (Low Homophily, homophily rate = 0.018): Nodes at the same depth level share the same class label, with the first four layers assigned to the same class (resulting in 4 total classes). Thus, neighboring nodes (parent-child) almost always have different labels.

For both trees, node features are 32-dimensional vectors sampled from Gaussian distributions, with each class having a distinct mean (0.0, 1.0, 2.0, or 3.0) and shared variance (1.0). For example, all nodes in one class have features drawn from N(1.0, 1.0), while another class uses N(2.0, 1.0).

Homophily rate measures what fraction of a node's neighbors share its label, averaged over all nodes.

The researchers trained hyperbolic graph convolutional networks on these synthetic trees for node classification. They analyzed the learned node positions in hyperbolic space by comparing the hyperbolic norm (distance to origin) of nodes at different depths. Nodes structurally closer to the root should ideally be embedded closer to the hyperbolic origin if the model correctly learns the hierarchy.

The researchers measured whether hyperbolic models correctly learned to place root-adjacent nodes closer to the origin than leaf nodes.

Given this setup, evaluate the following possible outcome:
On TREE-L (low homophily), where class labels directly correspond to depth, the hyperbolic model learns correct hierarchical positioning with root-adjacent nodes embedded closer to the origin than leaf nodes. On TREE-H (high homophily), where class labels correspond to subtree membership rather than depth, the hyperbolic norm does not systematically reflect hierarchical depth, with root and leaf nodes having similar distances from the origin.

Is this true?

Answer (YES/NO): NO